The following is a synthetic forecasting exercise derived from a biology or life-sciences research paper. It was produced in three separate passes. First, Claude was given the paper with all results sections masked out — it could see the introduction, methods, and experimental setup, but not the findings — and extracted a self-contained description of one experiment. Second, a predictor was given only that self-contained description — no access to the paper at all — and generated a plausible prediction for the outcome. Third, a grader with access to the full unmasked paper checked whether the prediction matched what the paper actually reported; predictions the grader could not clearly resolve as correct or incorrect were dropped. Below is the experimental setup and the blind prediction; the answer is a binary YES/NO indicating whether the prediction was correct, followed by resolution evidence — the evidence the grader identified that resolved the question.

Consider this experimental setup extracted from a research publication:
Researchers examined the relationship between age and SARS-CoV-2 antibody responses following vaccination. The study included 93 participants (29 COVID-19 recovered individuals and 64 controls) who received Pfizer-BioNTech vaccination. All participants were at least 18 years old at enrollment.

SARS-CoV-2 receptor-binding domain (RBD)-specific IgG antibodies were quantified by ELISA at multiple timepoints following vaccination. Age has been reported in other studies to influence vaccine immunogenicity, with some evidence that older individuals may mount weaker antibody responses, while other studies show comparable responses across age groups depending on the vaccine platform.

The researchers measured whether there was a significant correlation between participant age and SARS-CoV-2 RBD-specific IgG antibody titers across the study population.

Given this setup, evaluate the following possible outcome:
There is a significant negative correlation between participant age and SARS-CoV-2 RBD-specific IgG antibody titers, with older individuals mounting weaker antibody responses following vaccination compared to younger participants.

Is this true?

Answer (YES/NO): NO